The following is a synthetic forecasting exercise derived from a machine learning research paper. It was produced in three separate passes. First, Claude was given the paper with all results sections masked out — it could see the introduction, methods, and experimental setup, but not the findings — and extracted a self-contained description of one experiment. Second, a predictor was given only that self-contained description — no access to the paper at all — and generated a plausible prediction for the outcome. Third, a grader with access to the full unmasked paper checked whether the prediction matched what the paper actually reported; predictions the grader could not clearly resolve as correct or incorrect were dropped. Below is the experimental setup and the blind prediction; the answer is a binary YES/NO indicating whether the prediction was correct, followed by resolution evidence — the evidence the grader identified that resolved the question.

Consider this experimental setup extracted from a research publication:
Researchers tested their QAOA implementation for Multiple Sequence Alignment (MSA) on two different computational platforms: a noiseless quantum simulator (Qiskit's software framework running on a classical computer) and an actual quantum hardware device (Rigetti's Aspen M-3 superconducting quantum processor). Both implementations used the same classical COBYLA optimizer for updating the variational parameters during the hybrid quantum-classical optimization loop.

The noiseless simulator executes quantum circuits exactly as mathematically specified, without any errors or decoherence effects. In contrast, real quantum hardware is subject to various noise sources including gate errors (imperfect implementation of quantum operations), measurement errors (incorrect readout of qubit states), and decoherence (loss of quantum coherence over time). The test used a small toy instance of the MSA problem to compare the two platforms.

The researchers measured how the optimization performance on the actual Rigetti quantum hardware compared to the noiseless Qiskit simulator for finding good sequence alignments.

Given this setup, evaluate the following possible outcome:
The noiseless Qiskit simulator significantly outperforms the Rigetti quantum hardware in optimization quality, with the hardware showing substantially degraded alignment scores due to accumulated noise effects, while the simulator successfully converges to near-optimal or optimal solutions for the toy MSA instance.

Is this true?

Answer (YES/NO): YES